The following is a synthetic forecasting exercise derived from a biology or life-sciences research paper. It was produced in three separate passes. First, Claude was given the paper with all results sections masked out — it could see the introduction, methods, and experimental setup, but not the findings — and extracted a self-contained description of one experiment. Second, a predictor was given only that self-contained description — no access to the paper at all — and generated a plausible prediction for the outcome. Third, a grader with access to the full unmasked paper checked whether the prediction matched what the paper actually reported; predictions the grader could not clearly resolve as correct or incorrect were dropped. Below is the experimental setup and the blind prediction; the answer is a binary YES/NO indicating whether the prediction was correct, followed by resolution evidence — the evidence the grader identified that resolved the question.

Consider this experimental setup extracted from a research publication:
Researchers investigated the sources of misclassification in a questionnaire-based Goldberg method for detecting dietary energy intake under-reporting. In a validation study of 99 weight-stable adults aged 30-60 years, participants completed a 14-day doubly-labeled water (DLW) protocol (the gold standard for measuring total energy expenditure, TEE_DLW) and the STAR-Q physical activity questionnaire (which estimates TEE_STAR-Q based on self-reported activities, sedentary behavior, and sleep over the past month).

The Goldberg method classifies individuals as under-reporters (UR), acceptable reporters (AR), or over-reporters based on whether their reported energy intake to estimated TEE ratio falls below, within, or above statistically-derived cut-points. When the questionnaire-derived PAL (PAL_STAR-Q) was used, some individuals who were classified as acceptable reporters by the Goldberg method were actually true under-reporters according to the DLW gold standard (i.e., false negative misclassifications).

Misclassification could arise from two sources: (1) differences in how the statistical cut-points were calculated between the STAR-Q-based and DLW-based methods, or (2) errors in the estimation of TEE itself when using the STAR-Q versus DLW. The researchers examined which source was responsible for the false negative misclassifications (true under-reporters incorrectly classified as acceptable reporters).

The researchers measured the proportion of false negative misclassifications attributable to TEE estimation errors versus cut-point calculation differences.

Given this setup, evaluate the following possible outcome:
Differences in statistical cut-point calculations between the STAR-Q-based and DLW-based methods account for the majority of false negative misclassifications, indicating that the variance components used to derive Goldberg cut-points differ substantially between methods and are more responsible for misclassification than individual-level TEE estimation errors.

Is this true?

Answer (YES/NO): NO